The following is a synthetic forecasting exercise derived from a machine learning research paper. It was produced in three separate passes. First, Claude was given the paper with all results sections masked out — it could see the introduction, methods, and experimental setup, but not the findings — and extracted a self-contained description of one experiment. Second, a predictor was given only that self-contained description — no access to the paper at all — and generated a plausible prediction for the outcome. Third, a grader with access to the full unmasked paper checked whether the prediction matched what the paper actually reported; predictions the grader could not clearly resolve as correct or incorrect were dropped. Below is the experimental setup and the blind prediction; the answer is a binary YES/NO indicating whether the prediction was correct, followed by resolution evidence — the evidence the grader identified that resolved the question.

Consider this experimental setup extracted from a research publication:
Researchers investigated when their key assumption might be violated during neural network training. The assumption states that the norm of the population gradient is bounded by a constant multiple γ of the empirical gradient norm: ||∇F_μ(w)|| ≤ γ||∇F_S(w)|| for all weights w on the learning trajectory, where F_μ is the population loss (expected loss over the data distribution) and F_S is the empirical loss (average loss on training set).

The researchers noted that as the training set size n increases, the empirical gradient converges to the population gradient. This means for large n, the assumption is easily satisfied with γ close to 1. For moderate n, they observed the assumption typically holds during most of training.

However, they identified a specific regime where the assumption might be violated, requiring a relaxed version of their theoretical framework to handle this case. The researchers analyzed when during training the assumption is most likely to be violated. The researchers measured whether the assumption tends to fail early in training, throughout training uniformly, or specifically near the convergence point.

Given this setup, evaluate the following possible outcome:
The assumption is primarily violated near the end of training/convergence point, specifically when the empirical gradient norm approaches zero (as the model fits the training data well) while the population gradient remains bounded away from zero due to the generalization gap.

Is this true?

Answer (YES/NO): YES